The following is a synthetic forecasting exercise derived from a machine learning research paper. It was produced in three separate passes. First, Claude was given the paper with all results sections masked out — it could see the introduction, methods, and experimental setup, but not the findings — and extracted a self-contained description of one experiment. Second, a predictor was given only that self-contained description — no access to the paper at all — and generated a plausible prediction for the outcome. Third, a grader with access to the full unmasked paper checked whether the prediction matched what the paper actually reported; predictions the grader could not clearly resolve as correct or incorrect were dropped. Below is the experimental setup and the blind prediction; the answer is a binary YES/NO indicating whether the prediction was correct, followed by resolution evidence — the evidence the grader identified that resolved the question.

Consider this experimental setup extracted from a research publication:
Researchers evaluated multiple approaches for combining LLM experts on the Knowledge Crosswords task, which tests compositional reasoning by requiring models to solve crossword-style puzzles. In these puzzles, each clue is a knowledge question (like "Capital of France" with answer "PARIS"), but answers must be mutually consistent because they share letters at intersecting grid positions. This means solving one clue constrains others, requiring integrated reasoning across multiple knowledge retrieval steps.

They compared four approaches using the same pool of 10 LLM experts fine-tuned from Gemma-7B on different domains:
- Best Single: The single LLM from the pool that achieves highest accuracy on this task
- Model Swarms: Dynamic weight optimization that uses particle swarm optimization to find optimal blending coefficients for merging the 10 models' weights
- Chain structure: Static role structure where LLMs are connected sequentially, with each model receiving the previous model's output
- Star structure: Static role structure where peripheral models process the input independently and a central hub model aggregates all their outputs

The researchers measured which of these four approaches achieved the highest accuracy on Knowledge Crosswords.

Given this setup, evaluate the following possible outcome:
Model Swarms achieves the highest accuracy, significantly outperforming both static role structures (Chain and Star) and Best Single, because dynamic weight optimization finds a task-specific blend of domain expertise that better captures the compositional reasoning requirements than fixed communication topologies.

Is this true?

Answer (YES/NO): YES